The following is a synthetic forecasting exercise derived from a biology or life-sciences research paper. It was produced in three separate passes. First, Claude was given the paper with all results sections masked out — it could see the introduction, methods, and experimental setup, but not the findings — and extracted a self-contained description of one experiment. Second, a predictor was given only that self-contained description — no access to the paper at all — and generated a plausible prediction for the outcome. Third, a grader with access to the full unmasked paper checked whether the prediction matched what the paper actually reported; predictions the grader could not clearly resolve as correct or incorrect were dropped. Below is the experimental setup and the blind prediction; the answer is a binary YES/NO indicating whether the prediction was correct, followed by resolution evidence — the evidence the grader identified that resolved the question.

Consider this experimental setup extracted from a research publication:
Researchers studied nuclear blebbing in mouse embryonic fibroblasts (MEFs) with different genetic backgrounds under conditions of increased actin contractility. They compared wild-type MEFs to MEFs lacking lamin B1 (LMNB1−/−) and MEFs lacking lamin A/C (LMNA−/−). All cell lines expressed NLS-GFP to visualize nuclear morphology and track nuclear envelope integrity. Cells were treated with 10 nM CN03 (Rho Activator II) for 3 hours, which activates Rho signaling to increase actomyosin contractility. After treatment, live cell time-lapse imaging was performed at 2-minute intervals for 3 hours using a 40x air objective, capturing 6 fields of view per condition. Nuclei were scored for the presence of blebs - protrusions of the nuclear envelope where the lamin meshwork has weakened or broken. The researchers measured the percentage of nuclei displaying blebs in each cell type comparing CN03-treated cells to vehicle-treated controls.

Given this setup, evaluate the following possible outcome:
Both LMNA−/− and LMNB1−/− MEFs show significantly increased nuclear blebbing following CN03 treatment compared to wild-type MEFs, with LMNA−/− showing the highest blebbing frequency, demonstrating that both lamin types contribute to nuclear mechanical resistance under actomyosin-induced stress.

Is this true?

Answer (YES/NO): NO